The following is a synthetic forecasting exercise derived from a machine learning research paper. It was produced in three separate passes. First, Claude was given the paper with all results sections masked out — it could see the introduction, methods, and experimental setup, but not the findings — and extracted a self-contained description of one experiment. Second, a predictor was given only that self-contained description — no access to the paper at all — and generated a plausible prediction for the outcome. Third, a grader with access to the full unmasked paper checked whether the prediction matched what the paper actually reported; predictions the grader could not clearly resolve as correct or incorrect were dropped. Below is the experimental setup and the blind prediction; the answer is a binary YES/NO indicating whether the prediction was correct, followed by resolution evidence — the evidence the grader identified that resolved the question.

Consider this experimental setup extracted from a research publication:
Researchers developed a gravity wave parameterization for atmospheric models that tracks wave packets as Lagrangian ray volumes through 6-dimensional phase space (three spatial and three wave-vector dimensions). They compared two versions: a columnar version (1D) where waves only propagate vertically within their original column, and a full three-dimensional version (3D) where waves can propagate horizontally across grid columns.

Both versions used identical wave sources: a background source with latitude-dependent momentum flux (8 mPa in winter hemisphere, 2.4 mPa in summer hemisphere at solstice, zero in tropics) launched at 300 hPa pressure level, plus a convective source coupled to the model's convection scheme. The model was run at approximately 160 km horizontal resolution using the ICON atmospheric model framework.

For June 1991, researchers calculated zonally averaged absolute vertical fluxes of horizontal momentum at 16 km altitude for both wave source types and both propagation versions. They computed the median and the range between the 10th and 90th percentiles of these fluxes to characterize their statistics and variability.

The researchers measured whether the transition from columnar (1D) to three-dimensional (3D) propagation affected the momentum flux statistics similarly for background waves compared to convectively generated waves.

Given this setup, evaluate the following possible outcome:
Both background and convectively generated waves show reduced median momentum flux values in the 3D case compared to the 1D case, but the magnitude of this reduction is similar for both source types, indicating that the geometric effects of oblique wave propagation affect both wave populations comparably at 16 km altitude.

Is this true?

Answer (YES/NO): NO